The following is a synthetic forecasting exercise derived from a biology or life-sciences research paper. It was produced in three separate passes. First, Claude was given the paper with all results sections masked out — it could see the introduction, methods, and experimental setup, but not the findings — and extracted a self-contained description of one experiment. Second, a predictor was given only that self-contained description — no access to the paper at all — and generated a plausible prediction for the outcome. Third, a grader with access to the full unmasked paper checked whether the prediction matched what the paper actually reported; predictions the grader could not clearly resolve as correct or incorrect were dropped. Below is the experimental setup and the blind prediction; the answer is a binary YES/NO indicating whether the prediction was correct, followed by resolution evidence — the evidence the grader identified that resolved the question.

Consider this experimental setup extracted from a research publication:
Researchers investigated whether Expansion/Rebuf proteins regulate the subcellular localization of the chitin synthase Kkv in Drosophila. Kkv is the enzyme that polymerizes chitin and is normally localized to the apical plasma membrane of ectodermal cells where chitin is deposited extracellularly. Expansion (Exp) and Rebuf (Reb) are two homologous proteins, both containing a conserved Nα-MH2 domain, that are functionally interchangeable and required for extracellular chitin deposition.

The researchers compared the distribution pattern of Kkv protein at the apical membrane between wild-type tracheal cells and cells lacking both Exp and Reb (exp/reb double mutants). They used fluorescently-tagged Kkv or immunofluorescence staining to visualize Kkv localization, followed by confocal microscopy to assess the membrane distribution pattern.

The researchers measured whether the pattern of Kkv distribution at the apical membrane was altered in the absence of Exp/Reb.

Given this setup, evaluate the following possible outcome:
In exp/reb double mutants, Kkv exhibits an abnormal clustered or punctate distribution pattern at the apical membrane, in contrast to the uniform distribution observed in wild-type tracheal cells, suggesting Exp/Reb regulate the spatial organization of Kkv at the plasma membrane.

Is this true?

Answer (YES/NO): NO